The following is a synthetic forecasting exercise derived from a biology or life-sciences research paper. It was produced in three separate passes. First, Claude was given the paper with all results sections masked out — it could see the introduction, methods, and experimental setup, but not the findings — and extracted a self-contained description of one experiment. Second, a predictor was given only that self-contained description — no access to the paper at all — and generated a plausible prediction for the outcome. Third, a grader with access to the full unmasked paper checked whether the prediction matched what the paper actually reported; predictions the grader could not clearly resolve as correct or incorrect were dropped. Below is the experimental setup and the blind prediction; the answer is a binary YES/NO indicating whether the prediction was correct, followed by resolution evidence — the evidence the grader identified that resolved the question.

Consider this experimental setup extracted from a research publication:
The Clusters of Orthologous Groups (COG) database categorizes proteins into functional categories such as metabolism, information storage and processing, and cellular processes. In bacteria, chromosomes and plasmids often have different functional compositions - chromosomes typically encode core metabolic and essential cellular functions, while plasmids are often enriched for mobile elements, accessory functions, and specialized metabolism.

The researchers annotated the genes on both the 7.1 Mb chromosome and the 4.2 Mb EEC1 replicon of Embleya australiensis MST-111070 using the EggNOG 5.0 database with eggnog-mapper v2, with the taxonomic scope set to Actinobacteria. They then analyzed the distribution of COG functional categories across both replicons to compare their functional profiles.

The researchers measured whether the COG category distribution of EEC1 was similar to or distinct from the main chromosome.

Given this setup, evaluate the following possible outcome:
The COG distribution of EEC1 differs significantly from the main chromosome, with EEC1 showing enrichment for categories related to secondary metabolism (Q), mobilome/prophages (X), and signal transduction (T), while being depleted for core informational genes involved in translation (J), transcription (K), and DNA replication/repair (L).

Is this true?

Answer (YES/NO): NO